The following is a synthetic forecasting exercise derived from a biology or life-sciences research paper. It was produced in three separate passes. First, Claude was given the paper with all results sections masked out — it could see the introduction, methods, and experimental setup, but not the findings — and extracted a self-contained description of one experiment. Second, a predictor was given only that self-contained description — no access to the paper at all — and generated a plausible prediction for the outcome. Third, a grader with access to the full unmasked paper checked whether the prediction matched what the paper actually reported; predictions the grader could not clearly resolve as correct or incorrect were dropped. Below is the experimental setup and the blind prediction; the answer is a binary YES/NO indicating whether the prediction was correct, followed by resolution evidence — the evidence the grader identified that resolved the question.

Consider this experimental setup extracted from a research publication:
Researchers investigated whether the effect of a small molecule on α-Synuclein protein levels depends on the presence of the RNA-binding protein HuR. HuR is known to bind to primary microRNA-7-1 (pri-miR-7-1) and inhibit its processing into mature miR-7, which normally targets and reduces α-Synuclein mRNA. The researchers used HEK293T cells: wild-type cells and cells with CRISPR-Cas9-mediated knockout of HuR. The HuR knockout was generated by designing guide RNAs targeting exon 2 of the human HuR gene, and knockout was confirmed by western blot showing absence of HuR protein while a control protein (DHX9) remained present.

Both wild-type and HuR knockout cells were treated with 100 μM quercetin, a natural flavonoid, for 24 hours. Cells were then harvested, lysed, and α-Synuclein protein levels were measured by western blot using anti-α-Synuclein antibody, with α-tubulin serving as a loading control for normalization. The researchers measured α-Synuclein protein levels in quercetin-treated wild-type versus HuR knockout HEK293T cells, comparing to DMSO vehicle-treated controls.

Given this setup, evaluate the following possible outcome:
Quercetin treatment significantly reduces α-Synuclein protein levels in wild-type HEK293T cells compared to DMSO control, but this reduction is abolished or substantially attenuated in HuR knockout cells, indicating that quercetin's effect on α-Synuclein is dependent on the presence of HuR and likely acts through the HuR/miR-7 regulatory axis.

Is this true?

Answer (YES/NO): NO